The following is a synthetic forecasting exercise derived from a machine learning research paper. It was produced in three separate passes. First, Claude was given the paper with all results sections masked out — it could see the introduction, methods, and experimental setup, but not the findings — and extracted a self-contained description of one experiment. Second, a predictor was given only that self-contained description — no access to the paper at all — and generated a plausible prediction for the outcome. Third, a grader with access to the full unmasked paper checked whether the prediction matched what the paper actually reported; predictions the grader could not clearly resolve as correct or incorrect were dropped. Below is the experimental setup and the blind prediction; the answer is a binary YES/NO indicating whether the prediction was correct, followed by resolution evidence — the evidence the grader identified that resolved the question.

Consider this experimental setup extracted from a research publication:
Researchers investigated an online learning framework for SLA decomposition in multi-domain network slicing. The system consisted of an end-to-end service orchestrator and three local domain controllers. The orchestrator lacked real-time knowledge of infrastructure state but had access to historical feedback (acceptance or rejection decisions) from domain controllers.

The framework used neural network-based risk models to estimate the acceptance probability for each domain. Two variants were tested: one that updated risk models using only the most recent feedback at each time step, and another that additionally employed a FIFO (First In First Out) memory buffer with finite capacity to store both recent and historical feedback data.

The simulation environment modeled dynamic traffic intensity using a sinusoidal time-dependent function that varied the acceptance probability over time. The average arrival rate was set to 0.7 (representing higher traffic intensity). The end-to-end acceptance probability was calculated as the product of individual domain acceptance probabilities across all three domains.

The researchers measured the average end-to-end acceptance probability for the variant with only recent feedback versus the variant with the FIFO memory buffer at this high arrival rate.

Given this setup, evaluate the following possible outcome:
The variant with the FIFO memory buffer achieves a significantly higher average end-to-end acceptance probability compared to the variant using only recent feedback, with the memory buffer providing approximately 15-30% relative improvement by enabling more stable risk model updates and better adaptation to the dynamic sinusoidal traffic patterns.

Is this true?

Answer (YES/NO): NO